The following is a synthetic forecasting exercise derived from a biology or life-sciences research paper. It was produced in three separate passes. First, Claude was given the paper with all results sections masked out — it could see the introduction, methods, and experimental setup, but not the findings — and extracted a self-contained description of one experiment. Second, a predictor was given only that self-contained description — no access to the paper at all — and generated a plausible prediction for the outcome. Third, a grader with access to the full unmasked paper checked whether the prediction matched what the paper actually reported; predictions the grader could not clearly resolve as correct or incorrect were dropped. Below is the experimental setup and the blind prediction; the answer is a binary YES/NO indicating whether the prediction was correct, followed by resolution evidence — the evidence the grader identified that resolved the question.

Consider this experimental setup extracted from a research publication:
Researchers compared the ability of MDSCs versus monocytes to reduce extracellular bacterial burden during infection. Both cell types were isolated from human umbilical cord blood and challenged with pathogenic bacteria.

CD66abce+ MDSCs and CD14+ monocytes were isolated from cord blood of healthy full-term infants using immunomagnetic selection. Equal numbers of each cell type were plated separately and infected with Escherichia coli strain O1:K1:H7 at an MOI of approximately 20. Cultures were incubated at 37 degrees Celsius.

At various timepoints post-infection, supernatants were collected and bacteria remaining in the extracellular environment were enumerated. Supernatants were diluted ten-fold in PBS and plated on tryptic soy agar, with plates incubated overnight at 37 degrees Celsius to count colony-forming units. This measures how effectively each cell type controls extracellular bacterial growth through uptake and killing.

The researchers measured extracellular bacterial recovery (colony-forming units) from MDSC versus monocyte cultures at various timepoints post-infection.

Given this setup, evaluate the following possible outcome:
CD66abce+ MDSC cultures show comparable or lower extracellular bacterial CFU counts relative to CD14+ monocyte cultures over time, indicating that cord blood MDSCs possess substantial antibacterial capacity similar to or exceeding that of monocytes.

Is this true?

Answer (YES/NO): NO